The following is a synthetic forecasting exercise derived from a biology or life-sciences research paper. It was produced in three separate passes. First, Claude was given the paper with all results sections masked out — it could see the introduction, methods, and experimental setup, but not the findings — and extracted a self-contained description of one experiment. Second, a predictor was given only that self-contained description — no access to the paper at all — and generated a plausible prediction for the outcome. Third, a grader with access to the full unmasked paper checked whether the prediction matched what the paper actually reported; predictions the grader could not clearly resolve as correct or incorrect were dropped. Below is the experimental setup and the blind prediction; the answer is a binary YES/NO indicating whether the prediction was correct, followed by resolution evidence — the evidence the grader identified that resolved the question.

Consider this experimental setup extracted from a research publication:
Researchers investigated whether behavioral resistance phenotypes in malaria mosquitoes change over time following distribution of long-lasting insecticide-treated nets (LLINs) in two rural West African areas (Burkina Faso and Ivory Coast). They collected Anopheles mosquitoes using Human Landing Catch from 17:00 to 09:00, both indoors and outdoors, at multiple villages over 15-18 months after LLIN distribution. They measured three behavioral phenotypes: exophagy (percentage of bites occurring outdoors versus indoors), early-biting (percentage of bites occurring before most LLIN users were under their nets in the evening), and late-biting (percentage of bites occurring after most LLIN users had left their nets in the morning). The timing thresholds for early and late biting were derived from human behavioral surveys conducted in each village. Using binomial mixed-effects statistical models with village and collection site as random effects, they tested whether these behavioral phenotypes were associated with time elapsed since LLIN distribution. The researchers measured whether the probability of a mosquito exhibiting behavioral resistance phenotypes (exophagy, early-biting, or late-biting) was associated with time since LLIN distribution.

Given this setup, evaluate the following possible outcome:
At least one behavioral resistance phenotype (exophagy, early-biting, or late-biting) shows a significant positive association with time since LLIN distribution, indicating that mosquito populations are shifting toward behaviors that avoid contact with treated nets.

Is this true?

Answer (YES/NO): NO